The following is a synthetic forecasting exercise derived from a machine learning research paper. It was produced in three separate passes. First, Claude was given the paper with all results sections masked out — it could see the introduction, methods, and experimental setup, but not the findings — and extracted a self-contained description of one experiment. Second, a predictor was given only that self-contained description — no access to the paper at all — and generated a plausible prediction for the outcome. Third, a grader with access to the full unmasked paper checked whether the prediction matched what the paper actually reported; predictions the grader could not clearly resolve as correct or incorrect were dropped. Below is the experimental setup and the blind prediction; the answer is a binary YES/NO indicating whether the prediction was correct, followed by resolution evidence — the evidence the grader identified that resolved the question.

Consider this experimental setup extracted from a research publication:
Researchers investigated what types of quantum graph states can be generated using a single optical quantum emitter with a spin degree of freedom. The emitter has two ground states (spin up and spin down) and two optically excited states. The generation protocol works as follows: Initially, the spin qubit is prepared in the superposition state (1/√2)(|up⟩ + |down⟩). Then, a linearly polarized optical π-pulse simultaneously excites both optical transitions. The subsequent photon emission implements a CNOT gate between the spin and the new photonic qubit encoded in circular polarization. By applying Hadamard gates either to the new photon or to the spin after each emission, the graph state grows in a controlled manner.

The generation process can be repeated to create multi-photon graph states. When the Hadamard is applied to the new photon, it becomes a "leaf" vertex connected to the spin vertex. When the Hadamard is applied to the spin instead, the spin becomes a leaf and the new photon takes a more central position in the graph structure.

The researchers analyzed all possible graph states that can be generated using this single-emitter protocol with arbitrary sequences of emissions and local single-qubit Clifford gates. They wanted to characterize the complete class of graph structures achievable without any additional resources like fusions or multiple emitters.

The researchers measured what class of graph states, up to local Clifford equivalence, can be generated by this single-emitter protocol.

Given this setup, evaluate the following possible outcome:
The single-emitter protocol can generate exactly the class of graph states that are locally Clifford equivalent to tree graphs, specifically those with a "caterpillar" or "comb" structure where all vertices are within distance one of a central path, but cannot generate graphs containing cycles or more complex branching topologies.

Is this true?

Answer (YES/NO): YES